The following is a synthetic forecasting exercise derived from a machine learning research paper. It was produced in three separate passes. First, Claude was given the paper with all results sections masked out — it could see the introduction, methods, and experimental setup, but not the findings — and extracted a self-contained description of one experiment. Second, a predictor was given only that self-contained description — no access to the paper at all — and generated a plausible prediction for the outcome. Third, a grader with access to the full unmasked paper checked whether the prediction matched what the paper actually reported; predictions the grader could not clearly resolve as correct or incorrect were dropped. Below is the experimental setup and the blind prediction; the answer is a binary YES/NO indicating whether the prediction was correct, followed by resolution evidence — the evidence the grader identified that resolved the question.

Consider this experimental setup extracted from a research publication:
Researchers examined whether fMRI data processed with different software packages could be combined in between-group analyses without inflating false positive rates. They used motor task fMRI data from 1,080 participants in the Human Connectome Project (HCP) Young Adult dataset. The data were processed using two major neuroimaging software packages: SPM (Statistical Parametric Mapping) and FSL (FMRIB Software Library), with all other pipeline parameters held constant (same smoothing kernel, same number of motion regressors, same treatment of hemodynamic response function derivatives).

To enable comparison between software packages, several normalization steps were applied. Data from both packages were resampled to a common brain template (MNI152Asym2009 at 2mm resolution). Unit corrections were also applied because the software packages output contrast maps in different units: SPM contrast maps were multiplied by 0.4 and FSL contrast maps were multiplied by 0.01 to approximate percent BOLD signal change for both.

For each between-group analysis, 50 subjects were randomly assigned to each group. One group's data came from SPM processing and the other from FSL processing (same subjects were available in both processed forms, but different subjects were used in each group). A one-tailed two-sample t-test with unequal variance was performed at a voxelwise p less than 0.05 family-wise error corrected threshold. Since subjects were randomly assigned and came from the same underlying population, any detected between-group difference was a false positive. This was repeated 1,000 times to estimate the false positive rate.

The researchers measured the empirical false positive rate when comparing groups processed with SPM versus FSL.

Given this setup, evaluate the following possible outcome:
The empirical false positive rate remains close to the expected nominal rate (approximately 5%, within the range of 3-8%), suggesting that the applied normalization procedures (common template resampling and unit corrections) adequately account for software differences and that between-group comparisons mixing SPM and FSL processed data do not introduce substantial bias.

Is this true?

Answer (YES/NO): NO